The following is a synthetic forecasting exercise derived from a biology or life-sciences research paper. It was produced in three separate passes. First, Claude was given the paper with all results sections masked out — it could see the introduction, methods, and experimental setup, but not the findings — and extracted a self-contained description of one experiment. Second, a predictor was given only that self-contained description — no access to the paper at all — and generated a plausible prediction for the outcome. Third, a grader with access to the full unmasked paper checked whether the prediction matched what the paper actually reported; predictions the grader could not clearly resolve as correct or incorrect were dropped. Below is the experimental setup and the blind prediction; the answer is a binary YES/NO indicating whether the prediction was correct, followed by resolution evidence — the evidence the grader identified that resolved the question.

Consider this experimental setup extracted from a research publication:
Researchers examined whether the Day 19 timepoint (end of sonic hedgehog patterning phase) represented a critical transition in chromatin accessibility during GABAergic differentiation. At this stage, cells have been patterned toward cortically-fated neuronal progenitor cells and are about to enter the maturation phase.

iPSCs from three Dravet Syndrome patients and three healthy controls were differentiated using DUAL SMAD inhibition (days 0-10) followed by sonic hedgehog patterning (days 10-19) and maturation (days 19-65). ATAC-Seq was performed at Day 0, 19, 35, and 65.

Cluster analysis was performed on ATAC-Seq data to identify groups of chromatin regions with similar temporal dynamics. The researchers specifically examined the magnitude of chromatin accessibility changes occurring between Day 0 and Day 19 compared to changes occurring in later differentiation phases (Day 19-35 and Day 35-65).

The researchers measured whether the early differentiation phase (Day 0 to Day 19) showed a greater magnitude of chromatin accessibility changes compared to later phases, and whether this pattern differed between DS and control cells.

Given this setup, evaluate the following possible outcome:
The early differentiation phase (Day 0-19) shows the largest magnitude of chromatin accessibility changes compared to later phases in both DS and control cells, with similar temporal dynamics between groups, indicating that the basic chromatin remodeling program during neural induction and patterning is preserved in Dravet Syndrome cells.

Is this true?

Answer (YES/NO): NO